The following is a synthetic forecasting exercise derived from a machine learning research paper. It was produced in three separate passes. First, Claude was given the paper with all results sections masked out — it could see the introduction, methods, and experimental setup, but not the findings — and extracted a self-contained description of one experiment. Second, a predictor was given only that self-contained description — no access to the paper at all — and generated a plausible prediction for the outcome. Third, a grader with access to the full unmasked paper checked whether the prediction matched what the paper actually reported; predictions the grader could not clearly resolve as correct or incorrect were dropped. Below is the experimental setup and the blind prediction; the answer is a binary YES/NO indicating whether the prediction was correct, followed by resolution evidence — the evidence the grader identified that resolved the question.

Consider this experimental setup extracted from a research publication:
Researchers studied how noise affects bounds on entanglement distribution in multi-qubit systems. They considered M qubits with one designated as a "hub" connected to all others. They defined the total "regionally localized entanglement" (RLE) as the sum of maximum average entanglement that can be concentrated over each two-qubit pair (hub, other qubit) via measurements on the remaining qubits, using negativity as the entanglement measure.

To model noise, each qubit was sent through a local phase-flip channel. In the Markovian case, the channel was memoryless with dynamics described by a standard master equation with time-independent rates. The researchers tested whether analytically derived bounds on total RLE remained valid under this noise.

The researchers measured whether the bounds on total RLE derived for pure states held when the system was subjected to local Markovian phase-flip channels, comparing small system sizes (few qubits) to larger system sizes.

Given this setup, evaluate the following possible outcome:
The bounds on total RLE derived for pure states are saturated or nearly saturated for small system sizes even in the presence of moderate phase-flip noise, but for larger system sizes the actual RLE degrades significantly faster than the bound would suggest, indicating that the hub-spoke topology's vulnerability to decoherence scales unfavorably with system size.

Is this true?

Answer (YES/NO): NO